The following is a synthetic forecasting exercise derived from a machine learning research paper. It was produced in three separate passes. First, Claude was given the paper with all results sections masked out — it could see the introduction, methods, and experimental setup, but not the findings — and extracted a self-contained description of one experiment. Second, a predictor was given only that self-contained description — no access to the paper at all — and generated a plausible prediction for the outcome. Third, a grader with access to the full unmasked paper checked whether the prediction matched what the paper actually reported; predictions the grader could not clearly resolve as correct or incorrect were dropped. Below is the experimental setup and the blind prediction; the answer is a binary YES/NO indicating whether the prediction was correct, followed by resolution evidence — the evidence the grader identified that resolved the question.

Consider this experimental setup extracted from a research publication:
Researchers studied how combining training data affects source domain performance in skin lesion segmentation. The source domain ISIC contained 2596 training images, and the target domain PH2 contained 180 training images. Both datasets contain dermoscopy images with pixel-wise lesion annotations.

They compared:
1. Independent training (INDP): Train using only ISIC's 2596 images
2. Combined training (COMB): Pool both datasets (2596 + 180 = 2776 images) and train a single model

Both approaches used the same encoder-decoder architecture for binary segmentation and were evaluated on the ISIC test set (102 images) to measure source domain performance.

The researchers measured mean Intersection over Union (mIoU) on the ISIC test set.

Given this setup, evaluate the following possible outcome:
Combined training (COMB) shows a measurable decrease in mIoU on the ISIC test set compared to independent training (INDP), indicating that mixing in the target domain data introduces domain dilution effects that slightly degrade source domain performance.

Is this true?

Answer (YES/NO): NO